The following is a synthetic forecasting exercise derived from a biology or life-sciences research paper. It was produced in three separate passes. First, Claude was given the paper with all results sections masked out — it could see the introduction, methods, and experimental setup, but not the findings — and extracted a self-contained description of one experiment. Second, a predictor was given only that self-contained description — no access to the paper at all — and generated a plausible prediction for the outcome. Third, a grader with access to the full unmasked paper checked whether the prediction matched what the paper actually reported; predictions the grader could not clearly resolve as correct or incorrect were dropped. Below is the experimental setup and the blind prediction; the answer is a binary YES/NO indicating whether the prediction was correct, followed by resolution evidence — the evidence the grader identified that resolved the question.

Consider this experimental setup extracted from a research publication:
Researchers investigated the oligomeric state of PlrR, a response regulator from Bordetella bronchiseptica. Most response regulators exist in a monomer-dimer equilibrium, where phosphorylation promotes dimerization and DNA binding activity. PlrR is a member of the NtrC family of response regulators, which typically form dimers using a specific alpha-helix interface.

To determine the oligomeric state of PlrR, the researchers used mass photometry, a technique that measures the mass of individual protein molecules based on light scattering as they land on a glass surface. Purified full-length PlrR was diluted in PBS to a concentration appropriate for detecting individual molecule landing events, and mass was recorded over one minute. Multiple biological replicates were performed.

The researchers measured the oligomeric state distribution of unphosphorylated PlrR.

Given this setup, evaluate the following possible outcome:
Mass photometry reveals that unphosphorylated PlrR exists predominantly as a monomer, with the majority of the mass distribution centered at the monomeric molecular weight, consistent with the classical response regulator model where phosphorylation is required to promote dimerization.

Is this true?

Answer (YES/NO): NO